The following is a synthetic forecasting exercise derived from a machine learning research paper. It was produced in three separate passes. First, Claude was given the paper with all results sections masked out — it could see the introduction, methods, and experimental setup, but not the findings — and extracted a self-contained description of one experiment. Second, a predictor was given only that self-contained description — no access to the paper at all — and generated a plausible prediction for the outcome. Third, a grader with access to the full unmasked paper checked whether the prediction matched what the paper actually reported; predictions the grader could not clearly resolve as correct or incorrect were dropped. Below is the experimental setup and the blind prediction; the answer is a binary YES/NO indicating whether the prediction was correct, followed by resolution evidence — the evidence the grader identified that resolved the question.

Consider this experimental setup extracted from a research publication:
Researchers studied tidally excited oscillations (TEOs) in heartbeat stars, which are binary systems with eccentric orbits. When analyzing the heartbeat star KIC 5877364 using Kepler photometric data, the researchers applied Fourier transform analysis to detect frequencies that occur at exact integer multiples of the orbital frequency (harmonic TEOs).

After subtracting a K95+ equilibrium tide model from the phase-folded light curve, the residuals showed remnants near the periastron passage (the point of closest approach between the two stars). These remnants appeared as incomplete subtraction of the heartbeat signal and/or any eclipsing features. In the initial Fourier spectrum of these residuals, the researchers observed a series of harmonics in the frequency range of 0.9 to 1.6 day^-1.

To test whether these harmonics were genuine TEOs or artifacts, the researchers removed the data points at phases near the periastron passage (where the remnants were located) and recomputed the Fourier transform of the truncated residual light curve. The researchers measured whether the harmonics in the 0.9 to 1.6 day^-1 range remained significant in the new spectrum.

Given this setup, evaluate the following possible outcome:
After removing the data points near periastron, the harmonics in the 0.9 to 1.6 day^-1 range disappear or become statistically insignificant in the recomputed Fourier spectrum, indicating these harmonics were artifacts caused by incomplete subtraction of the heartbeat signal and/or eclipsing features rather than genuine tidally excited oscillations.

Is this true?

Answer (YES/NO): YES